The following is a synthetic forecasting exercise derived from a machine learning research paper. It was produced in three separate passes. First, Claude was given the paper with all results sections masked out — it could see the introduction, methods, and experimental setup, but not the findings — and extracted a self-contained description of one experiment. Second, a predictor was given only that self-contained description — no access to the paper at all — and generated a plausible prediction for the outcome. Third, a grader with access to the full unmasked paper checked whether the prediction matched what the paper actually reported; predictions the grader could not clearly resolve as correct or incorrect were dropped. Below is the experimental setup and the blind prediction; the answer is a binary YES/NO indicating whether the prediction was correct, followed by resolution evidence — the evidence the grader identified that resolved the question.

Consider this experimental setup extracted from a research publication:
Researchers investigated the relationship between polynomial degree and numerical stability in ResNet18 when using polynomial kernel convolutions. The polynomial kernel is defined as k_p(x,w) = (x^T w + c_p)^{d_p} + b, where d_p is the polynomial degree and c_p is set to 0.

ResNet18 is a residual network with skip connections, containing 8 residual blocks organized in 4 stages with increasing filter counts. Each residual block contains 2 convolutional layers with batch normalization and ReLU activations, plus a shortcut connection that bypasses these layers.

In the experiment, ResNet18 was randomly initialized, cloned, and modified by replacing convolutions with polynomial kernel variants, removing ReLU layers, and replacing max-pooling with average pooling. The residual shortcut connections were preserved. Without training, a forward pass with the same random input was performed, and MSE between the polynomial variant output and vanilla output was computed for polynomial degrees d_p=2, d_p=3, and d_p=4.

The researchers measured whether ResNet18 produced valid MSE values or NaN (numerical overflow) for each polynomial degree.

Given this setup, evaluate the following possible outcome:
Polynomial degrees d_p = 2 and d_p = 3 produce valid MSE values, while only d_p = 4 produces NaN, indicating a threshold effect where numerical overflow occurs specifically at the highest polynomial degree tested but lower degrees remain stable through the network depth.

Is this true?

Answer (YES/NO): NO